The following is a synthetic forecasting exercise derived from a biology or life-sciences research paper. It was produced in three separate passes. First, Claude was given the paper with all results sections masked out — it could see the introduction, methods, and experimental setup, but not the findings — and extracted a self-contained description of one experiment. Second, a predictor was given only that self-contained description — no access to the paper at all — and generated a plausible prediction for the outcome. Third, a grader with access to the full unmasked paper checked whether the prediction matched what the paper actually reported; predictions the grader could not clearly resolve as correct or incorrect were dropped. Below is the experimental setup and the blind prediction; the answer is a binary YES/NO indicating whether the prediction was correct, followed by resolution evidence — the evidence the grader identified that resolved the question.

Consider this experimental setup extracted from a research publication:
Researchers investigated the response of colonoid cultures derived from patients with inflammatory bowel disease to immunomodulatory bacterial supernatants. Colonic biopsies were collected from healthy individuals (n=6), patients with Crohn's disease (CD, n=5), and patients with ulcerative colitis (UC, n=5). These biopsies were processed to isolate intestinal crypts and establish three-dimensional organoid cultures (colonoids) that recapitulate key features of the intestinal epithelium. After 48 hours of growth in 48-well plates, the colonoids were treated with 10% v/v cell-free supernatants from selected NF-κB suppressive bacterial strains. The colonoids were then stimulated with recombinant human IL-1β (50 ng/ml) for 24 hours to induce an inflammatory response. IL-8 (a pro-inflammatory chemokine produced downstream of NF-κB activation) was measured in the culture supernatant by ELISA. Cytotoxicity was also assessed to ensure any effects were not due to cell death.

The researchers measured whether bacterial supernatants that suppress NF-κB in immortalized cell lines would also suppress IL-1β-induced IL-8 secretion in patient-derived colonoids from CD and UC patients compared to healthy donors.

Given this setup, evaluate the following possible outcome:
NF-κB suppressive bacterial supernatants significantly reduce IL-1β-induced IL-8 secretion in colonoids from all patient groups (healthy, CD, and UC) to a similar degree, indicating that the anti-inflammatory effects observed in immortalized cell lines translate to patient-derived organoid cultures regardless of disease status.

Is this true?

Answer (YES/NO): NO